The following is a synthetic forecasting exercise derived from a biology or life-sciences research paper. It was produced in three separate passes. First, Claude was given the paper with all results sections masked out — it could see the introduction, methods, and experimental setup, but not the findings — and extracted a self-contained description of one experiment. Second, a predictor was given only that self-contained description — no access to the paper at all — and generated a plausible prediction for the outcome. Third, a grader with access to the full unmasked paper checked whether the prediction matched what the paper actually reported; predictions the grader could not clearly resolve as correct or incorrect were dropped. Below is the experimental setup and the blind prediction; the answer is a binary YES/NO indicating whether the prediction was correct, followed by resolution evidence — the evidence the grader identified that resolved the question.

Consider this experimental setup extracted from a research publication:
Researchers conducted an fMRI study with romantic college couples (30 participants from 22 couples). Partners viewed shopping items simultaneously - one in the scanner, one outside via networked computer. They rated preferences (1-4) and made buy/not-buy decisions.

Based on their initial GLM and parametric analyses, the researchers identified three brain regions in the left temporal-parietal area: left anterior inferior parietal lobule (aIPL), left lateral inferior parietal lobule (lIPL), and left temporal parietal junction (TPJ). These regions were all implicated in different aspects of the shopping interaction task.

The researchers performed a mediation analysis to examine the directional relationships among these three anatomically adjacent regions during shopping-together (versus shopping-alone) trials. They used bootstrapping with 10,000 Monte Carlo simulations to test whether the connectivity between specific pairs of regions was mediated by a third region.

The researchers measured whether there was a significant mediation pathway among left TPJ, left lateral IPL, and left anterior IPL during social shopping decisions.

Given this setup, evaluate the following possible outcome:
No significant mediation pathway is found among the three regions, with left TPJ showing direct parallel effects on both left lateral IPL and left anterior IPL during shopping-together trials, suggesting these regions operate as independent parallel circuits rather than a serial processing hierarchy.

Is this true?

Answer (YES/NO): NO